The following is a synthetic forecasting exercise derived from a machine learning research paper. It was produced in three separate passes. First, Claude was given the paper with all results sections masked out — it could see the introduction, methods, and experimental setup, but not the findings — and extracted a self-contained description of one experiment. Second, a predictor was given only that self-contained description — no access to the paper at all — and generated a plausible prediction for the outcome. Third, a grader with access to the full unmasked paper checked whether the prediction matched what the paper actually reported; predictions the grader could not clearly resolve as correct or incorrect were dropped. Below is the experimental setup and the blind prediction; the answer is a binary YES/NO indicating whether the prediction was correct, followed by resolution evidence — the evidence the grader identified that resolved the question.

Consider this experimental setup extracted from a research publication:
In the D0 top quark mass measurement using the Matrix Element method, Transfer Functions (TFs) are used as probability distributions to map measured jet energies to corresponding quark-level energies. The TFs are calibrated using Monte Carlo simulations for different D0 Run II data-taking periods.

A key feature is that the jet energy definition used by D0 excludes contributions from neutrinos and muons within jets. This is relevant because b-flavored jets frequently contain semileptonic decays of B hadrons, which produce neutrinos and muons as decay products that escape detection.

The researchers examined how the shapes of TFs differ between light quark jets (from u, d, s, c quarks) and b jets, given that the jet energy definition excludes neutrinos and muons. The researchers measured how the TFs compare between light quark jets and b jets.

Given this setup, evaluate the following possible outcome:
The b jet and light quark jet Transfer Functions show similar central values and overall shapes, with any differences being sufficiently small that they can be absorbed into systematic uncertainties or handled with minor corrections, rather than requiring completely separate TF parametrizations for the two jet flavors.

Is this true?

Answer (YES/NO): NO